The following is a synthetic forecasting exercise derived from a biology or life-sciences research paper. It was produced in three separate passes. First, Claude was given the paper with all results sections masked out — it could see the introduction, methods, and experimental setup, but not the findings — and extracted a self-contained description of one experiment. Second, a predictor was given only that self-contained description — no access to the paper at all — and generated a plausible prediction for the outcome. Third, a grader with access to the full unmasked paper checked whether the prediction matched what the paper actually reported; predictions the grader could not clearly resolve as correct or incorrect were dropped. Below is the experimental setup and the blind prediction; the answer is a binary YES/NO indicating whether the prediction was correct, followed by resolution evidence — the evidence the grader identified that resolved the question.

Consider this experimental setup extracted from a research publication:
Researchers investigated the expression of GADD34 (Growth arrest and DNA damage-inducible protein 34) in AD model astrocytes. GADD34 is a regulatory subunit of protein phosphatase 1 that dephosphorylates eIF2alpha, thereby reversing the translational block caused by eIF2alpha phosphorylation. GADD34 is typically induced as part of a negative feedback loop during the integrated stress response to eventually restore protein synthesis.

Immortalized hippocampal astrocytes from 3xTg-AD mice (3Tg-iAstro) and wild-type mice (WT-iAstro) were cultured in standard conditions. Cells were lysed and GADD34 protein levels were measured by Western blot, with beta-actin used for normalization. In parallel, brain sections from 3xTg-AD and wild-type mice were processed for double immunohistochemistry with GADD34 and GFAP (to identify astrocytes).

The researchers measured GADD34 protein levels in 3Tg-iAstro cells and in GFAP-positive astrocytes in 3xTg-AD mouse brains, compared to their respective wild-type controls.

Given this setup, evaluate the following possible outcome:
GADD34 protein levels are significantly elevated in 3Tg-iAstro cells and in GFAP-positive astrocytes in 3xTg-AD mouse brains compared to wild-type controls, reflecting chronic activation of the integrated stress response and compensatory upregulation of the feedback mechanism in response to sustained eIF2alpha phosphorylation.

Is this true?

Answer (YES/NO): NO